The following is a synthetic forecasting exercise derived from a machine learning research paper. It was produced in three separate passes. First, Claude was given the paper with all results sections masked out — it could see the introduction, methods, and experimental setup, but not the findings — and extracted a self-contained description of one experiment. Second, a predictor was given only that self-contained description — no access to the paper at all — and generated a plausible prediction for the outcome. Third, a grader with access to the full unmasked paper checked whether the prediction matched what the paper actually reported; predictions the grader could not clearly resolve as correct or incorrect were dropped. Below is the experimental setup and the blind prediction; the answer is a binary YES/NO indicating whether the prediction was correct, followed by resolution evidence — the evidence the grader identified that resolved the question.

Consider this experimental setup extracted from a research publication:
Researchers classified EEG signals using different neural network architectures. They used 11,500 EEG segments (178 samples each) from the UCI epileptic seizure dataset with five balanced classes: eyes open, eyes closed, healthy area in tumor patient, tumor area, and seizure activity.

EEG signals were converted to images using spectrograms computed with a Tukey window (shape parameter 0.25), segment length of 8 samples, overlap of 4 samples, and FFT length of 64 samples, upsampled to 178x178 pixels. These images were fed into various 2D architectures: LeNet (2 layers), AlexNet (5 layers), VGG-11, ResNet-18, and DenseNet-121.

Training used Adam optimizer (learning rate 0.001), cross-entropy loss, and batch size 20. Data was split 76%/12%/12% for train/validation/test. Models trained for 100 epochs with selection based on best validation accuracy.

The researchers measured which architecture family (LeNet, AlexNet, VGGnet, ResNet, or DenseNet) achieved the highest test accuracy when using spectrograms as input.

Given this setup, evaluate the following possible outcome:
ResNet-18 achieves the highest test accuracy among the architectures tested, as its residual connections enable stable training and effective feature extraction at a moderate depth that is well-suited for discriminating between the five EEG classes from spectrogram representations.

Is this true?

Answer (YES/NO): NO